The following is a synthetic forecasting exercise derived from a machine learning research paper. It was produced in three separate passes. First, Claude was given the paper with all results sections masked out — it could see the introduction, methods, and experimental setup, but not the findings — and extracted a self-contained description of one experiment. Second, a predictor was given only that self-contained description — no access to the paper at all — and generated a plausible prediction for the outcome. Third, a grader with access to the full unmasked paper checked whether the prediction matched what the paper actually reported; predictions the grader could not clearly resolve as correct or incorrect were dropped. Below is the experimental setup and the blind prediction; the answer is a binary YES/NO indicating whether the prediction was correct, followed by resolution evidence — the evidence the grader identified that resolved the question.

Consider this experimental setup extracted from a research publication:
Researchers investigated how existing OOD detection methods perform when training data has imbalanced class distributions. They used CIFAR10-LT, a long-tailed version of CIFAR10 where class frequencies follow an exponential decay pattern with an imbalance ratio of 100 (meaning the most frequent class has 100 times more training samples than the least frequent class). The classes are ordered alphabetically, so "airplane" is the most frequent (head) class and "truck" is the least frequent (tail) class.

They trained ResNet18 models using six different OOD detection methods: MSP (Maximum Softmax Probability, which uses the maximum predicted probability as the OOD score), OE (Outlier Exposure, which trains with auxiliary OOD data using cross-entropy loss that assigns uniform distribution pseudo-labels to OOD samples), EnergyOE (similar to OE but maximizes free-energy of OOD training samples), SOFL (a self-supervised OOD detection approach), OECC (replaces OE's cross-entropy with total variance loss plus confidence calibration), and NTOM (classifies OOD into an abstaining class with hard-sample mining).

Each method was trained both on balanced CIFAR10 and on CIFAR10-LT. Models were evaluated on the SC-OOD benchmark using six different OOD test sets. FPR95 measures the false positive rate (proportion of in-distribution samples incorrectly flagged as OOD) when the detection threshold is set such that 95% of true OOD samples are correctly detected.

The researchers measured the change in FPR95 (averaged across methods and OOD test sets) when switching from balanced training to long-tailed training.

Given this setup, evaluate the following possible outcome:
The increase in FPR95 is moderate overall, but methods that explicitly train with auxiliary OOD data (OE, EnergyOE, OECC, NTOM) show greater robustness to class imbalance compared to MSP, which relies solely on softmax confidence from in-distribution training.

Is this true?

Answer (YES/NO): NO